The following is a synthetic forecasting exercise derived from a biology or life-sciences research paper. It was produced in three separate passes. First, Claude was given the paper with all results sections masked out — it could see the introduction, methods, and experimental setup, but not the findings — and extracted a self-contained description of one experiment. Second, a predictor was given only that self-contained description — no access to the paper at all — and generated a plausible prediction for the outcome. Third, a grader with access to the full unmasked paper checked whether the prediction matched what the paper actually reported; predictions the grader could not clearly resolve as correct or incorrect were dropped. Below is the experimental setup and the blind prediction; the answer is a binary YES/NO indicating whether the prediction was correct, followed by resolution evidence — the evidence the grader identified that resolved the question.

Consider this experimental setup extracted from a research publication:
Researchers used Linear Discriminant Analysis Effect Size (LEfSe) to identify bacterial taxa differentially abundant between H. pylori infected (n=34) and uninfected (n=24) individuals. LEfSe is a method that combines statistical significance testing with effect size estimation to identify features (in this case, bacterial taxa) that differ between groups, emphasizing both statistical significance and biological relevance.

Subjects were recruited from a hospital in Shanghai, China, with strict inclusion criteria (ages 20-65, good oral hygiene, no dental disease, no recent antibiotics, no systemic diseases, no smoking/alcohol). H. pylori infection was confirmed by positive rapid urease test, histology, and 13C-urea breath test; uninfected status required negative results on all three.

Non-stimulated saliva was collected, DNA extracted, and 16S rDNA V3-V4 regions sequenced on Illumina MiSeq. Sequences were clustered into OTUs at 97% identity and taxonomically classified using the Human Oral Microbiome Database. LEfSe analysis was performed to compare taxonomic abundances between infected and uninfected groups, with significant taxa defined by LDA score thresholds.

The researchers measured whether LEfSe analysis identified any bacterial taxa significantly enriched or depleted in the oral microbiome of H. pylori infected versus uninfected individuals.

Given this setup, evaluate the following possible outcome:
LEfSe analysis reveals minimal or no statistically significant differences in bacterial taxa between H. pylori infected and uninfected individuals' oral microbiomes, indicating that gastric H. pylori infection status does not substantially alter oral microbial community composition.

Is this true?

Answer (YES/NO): NO